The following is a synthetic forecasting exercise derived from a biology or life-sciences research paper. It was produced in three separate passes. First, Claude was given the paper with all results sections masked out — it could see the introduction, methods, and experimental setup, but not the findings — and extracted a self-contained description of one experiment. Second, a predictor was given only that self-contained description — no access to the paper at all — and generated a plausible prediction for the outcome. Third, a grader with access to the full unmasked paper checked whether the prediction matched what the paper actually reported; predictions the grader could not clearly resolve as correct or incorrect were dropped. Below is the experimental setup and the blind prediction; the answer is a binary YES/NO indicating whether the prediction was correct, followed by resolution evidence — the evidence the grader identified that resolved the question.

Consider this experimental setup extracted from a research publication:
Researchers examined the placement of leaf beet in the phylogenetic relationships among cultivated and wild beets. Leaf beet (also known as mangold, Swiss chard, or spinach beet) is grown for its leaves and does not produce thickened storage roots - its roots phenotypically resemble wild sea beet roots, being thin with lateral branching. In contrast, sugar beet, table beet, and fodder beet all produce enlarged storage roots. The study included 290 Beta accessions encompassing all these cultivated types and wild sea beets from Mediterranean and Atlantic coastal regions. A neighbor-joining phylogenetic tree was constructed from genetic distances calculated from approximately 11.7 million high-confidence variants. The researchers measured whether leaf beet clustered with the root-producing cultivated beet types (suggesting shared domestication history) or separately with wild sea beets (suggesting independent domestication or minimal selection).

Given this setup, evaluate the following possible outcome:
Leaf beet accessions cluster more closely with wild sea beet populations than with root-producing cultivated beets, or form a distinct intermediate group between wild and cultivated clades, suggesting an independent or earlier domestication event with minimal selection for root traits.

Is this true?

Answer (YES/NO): YES